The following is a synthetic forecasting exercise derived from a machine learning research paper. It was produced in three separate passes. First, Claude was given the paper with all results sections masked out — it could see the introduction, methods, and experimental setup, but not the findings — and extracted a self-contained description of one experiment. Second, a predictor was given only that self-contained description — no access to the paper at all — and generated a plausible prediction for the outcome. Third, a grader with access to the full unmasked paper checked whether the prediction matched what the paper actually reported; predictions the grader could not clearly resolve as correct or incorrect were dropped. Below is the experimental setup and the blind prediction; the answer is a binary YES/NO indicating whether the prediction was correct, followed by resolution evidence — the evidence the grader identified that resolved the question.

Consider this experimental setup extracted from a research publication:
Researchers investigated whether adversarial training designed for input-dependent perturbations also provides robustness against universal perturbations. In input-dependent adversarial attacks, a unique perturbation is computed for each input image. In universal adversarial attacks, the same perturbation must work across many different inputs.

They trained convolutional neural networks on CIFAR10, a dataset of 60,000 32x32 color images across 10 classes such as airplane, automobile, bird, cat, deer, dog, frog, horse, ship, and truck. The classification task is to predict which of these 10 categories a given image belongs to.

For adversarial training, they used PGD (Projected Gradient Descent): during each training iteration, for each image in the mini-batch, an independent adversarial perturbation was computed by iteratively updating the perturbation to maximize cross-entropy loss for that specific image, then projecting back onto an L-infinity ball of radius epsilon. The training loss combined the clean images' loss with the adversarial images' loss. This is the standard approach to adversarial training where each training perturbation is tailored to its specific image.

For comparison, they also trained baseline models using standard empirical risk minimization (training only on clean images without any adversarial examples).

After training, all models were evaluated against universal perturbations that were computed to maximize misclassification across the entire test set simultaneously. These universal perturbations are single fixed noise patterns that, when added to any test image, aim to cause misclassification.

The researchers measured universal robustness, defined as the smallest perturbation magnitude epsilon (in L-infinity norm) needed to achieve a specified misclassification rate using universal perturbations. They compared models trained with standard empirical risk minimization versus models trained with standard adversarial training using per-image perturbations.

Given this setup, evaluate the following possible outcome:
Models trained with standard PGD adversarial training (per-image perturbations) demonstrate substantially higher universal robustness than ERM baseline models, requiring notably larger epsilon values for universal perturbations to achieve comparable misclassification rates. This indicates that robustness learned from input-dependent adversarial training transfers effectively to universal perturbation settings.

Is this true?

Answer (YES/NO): YES